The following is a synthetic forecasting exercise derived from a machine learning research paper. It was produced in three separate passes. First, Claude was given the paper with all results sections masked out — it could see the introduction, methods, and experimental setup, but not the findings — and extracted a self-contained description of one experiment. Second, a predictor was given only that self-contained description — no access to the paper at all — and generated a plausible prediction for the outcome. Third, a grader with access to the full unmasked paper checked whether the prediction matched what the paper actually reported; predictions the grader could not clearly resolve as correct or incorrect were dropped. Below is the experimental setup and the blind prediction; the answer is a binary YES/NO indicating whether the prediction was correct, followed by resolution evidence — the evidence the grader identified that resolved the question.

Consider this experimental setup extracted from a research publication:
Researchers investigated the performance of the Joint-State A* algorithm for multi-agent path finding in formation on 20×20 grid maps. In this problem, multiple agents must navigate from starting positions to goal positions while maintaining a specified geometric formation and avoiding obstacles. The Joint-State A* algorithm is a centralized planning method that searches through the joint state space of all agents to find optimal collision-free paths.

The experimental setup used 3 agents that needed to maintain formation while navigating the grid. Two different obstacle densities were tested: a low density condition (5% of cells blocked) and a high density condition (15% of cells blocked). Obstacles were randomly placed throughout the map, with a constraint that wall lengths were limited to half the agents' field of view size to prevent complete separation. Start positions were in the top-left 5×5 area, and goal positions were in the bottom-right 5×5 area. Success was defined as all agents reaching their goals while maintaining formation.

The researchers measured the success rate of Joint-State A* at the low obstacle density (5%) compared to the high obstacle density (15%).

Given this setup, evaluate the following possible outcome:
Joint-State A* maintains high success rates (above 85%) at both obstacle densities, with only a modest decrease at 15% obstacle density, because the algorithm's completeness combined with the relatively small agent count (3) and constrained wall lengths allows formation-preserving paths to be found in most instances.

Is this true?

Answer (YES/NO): NO